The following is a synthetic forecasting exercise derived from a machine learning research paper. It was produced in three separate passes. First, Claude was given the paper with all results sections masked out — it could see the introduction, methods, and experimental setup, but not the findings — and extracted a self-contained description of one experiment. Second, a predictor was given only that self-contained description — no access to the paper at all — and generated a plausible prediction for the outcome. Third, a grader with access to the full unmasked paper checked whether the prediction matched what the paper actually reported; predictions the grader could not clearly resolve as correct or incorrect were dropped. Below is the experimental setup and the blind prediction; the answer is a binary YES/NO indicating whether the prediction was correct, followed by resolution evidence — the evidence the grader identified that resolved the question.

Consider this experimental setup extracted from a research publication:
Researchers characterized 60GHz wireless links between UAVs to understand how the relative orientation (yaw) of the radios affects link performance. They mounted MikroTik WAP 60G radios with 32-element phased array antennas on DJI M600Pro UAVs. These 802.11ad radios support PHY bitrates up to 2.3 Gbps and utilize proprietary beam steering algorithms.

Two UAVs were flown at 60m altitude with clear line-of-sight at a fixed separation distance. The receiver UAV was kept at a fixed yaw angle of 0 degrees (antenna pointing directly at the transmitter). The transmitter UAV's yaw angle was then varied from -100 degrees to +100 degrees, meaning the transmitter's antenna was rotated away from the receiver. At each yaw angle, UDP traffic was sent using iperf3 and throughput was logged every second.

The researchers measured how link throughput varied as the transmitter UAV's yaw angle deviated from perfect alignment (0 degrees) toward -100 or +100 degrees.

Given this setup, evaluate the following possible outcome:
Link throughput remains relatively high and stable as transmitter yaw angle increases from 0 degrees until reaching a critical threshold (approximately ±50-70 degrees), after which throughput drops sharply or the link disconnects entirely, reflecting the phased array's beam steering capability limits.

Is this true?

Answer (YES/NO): NO